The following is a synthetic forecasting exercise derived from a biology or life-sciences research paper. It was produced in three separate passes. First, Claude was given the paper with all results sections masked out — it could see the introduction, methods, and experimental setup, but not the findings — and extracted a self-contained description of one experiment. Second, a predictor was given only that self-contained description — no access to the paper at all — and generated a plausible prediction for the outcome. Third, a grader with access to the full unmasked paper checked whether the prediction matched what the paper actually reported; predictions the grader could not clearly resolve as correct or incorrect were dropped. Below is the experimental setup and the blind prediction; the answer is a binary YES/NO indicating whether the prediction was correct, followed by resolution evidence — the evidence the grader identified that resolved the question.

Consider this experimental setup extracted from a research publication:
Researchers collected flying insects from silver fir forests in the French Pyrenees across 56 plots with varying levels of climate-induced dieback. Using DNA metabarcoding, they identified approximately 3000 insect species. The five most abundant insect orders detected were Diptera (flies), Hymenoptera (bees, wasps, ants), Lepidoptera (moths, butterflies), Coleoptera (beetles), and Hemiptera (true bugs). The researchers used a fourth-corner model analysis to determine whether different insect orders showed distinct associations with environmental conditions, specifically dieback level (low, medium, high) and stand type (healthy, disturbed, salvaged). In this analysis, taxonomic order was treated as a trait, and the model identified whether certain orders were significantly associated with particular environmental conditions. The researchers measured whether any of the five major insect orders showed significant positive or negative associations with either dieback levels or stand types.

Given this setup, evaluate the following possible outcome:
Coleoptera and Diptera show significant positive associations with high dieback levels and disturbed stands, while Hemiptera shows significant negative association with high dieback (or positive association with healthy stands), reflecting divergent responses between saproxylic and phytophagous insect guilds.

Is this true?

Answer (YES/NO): NO